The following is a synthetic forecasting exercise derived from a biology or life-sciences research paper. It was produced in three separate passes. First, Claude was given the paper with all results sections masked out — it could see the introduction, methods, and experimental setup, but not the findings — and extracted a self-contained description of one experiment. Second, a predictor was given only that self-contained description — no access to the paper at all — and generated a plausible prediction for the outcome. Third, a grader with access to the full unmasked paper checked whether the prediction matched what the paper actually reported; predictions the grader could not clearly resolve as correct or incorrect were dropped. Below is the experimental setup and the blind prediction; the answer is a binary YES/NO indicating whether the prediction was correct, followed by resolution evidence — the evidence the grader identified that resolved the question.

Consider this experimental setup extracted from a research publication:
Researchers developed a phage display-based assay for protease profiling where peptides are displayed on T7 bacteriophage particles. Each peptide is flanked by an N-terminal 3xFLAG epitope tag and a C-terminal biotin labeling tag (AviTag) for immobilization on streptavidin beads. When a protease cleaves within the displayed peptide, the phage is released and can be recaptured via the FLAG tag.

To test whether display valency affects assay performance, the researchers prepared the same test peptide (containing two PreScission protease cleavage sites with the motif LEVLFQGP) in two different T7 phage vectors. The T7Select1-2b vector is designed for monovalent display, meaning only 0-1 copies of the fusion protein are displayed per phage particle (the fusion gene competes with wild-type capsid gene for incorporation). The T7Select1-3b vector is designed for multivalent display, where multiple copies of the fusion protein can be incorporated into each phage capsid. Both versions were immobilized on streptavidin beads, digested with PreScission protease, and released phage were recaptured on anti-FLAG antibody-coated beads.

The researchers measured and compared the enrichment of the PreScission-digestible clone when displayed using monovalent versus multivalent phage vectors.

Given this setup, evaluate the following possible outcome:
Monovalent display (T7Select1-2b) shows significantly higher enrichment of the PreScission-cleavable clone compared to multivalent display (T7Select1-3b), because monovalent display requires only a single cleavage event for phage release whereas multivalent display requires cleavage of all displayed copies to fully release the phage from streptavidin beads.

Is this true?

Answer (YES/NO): YES